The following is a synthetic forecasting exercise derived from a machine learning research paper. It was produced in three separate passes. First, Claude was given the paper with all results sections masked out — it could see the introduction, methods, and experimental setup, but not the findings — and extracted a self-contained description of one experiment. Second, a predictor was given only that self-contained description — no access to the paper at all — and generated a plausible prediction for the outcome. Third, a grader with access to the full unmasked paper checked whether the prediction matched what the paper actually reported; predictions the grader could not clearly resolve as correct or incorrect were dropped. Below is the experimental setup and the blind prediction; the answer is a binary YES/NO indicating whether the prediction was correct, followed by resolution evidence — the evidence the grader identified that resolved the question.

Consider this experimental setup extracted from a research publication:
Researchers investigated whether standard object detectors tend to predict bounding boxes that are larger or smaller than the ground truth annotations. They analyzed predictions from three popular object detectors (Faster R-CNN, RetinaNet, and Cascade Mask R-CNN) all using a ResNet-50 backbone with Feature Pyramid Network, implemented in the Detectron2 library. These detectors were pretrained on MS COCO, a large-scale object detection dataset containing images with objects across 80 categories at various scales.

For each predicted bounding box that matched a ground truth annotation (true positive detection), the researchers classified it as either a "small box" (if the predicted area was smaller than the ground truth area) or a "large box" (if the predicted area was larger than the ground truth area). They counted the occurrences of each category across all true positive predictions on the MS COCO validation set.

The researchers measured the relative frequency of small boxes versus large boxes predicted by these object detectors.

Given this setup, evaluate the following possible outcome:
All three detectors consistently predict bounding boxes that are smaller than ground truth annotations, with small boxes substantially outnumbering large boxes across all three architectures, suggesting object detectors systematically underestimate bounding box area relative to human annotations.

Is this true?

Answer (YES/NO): NO